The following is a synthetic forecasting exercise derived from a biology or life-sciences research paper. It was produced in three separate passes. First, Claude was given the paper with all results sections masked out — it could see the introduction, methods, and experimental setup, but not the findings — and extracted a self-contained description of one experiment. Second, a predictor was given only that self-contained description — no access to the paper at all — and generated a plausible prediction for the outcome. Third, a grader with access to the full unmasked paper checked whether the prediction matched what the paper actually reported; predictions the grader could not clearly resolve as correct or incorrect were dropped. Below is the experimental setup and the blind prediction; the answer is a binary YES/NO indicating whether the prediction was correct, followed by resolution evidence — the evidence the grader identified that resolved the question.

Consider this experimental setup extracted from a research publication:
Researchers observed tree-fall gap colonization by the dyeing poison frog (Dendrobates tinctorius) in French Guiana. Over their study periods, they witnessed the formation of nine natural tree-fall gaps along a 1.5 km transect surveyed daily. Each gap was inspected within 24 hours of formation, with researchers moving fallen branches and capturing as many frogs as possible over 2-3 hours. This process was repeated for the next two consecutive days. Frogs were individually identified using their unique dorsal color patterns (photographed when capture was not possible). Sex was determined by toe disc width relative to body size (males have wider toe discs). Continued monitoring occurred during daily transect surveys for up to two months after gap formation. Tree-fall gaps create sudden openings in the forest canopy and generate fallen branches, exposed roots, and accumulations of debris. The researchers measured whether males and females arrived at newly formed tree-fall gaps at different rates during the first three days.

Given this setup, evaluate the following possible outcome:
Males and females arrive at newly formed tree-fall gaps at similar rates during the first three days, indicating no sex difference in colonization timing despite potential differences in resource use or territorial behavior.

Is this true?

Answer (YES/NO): YES